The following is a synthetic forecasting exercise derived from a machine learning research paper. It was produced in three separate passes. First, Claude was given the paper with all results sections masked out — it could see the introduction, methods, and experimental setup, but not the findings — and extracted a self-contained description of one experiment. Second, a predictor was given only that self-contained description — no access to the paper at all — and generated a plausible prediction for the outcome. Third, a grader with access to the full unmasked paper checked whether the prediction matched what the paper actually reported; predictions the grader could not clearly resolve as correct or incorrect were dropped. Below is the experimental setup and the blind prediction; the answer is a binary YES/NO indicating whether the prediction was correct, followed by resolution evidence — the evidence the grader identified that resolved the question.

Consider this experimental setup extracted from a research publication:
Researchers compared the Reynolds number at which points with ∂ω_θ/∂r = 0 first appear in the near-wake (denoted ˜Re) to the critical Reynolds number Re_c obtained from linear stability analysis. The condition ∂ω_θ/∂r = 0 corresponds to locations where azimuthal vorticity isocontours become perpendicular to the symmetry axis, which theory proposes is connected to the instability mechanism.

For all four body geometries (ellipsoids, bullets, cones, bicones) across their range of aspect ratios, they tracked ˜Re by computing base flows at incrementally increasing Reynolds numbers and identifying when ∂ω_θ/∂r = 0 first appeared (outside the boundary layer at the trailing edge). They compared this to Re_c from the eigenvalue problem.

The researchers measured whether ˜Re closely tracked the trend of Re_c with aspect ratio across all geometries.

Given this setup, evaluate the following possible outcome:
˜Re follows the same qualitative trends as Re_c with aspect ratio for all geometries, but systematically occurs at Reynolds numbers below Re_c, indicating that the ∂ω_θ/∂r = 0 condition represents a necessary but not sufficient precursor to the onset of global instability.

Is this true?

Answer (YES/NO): NO